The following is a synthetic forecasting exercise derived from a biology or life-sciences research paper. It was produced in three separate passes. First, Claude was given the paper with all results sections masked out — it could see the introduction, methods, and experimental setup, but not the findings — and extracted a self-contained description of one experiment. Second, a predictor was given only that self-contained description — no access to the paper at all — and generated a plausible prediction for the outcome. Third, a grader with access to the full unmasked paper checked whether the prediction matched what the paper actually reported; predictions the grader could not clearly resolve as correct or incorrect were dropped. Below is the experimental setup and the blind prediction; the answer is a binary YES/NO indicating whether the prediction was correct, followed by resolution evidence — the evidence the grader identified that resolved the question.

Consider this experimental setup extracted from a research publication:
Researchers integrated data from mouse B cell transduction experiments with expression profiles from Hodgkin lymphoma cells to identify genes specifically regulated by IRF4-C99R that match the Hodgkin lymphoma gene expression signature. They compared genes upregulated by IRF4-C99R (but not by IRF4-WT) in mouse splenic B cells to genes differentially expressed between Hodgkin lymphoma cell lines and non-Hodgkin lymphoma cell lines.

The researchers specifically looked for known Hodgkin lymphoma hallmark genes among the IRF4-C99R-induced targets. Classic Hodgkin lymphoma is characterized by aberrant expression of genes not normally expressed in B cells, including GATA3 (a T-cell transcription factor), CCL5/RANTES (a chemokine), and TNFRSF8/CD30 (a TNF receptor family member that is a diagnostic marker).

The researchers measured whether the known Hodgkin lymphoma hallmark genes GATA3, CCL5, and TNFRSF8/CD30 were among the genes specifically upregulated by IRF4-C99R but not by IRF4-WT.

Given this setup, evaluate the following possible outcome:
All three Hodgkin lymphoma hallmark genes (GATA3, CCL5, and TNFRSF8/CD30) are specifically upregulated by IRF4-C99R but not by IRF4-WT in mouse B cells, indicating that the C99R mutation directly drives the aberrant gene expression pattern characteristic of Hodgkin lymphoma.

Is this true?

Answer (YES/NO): YES